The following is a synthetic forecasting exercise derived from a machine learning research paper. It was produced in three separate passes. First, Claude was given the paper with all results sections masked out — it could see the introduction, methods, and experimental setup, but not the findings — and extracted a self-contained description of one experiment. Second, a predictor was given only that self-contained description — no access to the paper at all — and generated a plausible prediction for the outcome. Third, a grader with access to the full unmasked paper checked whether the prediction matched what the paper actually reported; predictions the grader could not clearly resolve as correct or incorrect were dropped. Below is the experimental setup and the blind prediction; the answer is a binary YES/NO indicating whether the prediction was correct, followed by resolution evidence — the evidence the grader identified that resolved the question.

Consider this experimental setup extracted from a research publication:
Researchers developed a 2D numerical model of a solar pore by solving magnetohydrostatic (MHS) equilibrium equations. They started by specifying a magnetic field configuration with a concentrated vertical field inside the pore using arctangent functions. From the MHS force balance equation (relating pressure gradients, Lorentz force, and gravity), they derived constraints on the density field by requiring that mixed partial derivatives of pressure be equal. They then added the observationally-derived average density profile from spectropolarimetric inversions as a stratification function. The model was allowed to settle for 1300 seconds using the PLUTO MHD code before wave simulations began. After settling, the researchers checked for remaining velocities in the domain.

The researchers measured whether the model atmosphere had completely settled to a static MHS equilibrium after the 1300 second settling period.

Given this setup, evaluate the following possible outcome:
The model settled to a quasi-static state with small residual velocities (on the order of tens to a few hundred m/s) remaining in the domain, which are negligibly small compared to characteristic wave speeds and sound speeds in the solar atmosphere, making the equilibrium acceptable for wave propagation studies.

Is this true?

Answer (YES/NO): NO